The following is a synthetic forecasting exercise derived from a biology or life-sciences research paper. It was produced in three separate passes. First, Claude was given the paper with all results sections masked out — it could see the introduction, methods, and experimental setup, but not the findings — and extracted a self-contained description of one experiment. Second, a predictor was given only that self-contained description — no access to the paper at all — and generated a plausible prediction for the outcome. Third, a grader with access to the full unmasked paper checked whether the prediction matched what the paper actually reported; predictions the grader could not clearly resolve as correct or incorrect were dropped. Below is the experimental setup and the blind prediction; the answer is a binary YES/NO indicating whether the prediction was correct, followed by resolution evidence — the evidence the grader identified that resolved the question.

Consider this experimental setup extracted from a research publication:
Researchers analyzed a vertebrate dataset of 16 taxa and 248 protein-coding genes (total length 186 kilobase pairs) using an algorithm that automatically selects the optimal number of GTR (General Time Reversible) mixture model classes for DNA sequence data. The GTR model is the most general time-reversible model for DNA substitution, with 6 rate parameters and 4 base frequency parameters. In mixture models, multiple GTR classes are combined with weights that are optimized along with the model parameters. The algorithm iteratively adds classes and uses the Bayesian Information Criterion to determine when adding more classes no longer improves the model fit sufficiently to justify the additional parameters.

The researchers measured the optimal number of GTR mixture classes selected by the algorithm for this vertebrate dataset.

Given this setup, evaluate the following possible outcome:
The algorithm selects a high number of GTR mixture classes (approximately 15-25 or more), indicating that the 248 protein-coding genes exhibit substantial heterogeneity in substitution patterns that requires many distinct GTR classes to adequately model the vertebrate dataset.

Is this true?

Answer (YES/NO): NO